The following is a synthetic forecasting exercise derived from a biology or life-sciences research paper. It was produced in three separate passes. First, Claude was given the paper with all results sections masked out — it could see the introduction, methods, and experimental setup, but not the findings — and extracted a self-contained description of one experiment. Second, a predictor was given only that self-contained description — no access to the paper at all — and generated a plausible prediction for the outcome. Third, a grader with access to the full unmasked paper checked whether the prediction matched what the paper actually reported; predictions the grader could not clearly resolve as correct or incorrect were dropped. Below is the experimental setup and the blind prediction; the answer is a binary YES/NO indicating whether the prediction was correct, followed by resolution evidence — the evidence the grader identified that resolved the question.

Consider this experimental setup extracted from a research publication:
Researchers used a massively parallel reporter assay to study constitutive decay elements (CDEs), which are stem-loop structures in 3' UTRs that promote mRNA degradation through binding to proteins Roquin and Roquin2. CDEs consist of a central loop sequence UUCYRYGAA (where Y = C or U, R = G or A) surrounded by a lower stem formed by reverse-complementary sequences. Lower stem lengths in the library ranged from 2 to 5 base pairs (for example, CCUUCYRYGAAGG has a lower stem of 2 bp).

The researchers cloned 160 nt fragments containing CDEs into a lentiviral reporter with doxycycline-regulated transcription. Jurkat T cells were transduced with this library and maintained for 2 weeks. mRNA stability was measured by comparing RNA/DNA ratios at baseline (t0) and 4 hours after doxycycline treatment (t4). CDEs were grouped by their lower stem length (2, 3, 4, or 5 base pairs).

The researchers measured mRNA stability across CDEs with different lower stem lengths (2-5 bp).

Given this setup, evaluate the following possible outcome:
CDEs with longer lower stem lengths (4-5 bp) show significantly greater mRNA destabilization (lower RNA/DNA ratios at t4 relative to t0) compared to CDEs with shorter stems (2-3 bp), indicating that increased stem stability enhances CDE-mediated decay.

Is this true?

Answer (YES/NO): YES